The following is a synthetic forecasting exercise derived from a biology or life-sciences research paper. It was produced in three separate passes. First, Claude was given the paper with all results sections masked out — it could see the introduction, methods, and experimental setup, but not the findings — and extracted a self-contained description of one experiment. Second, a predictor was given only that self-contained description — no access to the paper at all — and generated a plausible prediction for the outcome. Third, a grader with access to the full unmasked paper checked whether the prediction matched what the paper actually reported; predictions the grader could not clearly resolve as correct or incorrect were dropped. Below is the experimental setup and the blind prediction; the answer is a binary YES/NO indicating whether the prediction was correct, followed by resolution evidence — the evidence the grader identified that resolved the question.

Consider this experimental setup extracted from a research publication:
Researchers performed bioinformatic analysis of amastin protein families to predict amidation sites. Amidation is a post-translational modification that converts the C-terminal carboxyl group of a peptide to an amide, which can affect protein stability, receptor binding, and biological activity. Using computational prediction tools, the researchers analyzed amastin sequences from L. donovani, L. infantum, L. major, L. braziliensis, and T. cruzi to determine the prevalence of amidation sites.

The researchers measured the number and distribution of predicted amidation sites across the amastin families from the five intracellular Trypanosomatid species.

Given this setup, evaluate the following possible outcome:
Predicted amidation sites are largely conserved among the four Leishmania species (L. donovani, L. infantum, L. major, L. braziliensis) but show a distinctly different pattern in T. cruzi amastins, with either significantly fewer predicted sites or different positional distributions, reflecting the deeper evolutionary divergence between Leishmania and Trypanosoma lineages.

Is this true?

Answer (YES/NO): NO